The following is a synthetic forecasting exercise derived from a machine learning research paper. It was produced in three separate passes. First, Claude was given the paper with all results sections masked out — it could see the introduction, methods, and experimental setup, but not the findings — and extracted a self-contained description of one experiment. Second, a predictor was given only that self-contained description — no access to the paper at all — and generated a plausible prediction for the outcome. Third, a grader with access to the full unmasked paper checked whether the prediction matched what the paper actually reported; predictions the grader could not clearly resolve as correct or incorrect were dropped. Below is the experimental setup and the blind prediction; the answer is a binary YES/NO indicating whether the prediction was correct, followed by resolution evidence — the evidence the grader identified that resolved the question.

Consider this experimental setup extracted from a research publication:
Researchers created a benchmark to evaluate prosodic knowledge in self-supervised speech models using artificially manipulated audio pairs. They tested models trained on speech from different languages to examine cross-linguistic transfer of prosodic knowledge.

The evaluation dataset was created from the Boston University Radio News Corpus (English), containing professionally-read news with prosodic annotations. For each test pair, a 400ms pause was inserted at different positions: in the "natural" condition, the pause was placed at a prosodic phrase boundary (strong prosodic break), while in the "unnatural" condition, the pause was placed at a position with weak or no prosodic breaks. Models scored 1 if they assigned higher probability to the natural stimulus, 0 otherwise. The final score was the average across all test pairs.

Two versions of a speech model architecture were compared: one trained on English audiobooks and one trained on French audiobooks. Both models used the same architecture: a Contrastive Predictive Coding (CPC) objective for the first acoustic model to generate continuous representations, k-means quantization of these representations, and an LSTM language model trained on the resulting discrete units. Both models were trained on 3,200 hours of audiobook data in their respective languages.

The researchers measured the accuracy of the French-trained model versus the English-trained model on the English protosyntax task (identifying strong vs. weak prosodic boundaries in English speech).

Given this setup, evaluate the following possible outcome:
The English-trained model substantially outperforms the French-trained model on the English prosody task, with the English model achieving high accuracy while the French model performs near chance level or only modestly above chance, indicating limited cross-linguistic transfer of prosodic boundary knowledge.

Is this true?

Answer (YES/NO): NO